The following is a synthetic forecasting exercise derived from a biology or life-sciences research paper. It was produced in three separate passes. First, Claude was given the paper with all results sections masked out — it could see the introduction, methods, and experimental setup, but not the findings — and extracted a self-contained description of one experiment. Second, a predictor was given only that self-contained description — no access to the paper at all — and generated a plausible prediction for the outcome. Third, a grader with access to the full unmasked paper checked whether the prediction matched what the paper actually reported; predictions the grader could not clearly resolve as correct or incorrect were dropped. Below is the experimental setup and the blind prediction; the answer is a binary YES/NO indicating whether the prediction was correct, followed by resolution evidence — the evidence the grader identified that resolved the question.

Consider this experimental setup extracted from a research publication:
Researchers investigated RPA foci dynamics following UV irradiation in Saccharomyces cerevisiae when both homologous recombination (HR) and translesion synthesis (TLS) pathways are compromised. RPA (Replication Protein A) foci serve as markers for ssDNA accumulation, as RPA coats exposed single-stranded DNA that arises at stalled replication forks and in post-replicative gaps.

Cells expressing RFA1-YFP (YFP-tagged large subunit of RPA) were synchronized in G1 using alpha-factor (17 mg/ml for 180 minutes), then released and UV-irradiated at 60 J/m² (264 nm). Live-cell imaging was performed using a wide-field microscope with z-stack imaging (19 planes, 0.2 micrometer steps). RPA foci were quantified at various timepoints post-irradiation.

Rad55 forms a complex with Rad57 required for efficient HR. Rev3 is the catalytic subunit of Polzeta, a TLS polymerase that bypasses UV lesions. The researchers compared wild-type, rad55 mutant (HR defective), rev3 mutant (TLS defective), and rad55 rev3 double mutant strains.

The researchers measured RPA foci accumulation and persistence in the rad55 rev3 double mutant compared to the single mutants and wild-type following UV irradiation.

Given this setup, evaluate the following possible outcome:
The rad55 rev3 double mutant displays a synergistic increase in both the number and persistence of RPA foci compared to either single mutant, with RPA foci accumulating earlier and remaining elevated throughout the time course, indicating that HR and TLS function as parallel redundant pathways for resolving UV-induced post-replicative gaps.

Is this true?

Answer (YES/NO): YES